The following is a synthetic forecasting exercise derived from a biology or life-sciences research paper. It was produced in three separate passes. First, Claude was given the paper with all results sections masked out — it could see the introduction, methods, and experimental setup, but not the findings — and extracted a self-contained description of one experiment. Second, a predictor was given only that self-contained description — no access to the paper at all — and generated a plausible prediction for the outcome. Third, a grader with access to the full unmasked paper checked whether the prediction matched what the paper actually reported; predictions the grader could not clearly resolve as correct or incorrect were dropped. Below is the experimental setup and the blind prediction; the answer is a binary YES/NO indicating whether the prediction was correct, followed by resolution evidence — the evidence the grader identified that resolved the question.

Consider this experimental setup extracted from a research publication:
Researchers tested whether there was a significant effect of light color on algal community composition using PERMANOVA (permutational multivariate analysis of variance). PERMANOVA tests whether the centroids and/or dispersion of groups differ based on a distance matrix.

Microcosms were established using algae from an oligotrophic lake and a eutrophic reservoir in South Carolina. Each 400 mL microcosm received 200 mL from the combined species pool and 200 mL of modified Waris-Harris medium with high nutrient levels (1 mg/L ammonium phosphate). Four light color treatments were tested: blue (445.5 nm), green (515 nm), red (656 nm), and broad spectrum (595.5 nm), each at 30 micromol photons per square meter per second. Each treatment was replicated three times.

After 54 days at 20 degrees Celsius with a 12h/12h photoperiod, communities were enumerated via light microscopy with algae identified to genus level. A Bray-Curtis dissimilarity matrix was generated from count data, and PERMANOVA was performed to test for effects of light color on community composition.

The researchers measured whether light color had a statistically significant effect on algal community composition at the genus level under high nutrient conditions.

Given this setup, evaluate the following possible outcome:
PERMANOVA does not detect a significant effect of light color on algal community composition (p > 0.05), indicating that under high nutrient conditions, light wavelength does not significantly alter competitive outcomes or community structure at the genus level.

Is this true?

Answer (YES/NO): NO